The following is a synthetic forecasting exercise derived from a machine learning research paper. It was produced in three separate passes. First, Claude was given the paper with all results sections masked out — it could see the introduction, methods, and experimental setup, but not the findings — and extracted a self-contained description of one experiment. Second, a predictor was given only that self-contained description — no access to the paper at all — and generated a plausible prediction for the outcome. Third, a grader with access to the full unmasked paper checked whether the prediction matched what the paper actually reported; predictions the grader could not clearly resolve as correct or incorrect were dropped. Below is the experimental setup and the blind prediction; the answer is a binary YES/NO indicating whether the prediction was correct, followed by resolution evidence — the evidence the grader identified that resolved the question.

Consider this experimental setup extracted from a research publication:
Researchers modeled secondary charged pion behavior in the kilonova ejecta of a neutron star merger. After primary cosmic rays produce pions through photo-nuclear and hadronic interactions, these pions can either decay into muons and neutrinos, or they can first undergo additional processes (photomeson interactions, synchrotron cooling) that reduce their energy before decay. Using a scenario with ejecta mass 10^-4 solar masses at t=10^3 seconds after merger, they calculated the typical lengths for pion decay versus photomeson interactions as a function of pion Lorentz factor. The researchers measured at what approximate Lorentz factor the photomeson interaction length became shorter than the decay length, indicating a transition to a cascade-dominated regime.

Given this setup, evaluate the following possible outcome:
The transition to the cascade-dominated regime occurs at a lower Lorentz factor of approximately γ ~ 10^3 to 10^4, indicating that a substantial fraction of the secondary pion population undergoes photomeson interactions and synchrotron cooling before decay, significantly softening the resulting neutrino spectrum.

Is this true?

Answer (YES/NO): NO